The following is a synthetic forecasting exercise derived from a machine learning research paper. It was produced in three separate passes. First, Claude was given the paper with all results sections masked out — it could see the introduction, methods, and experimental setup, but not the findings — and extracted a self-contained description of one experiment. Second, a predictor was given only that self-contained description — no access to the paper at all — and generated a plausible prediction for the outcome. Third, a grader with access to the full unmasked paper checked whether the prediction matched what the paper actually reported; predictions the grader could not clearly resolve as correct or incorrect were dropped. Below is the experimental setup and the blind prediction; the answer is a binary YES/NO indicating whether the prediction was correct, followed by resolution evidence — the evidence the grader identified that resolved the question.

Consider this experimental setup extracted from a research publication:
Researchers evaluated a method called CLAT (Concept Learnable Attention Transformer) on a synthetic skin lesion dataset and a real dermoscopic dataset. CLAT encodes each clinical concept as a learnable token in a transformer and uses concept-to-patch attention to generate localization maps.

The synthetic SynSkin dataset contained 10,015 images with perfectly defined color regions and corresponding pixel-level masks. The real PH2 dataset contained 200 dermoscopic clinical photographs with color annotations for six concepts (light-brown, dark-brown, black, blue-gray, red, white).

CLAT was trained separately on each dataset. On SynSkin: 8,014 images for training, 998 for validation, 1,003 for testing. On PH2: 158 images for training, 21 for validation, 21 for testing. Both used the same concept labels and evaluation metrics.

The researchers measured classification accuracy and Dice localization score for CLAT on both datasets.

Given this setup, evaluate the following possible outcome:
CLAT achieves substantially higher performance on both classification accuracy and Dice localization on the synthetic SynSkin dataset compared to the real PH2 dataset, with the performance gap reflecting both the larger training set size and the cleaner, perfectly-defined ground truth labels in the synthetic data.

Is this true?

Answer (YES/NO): NO